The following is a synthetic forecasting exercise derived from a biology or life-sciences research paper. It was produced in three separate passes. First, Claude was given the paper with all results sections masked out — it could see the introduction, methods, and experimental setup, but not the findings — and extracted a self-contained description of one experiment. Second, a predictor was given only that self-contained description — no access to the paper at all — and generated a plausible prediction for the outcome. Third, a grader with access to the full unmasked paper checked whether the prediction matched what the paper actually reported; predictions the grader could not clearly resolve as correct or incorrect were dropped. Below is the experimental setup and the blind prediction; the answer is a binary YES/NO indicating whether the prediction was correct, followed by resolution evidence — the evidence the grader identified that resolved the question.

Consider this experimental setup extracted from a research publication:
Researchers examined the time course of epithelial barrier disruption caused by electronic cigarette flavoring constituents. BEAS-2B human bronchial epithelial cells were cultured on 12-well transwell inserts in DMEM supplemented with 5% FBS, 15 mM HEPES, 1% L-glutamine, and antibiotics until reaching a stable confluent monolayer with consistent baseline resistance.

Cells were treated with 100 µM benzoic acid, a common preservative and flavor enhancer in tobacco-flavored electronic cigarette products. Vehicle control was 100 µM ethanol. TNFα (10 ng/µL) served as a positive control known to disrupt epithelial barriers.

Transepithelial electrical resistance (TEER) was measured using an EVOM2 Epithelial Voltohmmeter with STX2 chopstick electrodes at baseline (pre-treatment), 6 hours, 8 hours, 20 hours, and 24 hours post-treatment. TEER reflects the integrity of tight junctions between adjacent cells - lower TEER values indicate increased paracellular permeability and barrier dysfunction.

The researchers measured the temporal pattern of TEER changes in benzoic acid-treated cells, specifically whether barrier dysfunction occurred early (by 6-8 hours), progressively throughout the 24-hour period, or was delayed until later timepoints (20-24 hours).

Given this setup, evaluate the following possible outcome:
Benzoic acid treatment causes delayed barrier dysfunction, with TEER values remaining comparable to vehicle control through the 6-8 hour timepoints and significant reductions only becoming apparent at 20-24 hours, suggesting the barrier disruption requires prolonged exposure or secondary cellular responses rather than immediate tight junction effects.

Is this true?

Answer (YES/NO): NO